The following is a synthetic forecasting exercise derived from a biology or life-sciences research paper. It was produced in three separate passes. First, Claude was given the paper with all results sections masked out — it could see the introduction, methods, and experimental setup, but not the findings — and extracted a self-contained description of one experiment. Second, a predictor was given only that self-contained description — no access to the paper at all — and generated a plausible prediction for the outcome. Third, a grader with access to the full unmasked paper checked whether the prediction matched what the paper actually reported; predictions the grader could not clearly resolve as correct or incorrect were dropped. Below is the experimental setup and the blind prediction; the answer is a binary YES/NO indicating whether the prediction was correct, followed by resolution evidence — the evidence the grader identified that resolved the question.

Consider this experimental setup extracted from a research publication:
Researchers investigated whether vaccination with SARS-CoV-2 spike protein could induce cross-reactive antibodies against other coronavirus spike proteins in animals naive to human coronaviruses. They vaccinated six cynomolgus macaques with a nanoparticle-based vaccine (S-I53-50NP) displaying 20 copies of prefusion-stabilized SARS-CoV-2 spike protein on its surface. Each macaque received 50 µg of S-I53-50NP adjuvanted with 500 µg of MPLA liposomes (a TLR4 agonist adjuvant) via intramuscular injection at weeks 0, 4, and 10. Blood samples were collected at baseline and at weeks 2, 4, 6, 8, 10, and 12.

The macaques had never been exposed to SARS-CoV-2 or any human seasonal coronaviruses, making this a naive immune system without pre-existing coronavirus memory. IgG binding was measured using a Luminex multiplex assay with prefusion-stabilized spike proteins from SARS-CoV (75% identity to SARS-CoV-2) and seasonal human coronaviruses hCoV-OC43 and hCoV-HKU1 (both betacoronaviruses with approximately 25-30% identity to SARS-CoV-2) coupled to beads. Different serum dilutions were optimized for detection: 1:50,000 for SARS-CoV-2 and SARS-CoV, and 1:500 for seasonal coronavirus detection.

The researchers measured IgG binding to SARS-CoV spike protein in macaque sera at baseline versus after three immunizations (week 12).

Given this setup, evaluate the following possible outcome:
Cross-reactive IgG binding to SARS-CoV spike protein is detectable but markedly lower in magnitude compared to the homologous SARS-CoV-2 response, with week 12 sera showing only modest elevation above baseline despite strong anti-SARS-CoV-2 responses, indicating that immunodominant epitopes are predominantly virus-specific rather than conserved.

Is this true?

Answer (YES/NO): NO